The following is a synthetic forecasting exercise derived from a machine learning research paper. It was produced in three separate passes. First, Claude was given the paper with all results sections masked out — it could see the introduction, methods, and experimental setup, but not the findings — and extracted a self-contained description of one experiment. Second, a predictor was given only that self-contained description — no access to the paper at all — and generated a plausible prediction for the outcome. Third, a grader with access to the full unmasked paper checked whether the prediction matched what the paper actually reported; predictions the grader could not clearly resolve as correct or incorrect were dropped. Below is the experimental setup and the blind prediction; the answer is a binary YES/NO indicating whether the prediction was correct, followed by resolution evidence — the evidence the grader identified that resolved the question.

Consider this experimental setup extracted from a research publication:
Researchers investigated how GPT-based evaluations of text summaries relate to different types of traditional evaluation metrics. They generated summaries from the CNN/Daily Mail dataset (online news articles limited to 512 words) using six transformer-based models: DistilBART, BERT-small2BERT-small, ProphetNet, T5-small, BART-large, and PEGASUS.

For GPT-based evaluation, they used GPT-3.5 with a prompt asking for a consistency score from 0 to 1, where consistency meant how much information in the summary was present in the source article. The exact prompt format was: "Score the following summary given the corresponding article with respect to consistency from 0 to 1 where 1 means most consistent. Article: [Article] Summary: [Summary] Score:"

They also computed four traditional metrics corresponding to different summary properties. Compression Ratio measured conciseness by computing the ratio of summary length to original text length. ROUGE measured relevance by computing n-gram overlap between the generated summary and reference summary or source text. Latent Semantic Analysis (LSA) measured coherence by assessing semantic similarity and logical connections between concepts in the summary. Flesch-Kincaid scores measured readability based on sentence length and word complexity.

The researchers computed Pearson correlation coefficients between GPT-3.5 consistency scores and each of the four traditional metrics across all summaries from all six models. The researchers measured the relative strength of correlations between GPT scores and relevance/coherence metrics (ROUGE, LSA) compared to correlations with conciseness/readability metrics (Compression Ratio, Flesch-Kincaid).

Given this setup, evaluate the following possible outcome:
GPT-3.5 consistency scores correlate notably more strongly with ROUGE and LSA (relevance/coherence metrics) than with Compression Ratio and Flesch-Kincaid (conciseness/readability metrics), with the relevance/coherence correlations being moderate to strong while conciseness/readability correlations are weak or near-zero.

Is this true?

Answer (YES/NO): NO